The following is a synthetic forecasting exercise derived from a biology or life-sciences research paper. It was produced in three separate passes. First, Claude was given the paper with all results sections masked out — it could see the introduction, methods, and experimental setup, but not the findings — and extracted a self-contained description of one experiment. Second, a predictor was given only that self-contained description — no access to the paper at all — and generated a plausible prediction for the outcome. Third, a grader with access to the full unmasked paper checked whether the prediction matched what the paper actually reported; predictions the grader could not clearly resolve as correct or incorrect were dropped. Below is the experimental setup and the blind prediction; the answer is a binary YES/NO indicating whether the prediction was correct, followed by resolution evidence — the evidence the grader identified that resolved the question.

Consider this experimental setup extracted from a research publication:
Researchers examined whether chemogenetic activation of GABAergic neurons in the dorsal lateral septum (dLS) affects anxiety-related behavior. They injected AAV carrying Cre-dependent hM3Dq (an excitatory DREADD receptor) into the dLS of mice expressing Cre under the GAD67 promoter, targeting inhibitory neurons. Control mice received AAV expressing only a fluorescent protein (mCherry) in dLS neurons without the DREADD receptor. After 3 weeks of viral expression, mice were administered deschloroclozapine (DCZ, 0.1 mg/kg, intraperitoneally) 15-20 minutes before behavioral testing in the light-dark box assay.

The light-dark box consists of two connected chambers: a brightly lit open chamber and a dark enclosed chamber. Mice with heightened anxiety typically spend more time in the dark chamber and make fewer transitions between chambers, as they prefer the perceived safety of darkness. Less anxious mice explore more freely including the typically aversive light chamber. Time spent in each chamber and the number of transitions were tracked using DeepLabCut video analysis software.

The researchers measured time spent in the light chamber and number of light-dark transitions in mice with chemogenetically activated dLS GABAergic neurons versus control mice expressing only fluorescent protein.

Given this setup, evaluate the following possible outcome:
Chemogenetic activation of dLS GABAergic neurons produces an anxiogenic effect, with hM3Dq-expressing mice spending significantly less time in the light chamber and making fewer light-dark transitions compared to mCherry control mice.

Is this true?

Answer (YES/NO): YES